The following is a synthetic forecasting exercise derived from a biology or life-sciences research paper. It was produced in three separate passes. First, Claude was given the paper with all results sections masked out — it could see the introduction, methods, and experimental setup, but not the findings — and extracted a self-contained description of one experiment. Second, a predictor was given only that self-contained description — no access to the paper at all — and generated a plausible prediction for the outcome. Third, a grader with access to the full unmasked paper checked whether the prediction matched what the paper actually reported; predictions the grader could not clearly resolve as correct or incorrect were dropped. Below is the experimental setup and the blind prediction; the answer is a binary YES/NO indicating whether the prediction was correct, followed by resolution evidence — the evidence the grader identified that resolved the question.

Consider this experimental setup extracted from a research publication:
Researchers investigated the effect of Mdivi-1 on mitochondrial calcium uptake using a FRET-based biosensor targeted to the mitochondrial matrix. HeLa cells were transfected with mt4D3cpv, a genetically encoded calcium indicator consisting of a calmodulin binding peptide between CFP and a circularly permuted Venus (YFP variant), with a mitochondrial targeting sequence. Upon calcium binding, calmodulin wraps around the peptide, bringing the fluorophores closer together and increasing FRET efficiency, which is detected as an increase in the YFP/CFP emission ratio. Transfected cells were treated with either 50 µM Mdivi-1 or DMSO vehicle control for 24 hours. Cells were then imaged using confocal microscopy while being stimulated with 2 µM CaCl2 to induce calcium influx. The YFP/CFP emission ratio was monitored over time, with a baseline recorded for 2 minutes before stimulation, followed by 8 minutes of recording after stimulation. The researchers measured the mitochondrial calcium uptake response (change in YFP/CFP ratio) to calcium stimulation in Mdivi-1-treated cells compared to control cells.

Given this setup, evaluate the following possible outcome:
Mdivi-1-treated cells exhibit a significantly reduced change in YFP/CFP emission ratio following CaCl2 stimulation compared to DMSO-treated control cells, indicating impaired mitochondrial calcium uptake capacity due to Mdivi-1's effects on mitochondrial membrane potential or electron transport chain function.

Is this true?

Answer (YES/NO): NO